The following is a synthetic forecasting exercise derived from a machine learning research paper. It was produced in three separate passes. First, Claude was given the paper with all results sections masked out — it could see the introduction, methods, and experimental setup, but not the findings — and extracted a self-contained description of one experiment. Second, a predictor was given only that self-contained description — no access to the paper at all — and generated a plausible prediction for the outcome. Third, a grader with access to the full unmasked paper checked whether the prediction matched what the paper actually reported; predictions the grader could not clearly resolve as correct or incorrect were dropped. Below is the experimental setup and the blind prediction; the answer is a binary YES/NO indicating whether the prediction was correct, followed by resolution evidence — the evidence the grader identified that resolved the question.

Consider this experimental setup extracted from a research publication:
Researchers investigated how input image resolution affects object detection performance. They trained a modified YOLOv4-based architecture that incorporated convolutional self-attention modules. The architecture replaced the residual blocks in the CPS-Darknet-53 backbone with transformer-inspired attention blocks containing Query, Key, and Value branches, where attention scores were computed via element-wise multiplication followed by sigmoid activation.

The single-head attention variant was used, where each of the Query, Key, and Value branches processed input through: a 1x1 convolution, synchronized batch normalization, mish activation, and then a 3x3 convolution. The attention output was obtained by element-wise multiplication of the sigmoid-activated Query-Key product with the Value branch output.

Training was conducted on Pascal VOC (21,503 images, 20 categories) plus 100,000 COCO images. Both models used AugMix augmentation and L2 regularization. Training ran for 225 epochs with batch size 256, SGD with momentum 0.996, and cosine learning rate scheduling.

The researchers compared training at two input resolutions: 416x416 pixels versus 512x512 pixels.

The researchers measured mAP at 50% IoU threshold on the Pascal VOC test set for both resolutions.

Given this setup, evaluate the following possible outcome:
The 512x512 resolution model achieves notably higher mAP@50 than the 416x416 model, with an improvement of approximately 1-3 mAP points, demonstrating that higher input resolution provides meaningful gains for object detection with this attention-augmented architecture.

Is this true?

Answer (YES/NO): NO